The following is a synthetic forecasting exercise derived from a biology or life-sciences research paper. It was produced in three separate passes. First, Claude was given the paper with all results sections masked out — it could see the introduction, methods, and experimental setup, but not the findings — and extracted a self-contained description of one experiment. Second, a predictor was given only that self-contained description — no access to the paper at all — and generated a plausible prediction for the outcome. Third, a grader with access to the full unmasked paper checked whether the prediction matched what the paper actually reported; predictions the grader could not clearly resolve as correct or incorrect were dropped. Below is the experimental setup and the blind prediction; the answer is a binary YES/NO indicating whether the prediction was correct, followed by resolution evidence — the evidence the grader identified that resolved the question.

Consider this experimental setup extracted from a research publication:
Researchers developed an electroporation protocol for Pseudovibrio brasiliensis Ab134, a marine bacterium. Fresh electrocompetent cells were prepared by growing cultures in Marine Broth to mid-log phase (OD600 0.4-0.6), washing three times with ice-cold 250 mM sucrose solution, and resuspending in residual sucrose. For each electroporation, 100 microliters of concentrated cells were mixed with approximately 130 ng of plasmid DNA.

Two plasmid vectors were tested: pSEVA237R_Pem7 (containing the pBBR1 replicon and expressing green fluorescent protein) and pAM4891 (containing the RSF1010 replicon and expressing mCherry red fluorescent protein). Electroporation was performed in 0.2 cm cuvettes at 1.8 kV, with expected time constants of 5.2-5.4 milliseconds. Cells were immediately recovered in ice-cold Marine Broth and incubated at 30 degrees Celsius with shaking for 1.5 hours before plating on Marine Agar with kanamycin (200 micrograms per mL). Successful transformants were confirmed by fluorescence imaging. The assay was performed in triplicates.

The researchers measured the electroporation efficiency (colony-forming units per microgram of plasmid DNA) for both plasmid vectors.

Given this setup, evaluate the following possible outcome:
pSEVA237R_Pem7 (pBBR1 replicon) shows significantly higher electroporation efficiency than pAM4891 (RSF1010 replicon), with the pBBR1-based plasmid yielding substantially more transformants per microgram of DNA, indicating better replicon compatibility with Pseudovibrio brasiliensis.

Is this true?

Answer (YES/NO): NO